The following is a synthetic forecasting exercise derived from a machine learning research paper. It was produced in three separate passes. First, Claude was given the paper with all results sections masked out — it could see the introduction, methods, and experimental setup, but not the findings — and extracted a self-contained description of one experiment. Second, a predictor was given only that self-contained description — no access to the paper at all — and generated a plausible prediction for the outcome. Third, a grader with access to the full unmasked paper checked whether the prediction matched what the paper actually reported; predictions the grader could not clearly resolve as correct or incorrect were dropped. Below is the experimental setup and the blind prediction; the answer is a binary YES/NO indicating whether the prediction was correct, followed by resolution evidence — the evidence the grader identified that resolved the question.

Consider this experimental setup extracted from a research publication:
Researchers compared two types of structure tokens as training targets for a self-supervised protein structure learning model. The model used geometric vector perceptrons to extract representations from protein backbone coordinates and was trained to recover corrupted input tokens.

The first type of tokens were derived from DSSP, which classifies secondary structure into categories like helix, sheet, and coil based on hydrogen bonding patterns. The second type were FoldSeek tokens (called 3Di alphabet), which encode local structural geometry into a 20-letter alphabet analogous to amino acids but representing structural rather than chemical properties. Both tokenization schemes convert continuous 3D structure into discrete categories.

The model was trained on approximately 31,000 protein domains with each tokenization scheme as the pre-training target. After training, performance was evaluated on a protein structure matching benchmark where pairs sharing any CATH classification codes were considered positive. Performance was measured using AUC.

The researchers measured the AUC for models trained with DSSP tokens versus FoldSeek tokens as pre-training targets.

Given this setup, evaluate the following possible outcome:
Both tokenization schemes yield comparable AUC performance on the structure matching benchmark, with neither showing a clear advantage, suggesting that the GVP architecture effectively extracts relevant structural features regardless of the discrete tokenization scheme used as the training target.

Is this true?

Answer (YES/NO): NO